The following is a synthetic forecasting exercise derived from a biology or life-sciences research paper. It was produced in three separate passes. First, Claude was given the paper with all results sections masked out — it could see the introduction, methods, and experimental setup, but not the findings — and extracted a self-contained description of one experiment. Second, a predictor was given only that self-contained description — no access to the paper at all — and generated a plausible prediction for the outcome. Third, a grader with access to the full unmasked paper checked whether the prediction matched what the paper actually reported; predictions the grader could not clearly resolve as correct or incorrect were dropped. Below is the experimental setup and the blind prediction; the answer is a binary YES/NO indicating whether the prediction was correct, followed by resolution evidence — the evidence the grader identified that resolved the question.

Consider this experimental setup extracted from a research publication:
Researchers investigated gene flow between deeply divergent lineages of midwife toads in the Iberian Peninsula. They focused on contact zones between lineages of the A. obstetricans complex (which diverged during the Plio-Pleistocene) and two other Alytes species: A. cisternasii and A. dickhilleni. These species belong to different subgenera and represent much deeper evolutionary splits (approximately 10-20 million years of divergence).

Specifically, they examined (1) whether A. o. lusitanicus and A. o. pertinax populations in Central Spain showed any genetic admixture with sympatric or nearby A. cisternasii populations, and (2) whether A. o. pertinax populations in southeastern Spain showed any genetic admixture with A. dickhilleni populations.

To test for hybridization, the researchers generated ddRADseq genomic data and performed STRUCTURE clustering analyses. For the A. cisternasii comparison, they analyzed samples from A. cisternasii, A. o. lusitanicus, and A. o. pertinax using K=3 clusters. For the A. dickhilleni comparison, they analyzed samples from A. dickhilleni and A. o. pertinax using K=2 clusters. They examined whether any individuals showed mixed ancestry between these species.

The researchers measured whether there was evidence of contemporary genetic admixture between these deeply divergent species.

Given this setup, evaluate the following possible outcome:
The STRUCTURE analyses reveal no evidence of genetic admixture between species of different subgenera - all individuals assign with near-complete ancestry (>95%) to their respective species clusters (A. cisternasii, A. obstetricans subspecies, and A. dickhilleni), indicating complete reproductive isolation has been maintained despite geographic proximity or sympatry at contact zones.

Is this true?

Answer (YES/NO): YES